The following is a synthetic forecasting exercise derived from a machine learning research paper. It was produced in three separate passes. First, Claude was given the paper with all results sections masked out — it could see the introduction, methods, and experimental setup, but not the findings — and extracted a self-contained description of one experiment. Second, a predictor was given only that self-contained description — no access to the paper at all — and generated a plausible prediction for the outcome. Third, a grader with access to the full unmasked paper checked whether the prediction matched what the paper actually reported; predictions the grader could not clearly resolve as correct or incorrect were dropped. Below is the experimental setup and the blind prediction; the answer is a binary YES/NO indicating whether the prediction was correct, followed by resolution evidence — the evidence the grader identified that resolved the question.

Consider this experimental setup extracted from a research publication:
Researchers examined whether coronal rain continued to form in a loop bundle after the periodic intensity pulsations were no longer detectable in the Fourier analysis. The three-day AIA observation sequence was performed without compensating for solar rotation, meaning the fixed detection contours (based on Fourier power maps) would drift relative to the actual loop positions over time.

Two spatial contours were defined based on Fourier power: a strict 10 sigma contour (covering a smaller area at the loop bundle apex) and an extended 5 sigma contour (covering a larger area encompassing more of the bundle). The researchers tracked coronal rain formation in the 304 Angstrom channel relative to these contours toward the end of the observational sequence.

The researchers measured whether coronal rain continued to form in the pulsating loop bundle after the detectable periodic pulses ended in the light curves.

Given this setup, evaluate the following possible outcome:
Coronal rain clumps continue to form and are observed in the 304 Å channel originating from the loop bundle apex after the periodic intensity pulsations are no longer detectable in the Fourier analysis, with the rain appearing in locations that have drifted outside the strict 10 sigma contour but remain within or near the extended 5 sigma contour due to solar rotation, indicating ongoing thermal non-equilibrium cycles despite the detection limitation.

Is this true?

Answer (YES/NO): YES